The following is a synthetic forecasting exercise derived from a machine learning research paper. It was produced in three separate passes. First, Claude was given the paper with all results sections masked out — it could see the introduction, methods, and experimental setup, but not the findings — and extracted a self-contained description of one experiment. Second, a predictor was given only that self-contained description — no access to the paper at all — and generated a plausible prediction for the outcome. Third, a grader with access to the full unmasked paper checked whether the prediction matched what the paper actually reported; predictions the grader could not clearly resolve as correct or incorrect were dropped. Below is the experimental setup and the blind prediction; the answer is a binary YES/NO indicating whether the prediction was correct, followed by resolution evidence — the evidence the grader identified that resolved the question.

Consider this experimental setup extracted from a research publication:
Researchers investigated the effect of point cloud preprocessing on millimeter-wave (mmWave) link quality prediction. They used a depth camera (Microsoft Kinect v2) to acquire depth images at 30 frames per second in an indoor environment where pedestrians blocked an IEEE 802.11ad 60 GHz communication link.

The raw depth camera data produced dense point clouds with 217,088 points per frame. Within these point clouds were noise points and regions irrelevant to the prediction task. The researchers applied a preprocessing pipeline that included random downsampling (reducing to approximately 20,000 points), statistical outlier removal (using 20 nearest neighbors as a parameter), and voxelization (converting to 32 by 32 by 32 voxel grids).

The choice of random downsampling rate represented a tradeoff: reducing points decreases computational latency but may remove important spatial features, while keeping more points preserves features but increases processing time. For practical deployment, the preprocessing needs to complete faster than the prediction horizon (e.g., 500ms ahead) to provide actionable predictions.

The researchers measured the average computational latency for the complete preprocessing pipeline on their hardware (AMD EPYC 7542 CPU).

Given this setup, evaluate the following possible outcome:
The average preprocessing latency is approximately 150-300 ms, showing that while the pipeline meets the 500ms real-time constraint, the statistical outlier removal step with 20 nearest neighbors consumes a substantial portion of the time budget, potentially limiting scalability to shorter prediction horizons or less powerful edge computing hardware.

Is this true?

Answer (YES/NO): NO